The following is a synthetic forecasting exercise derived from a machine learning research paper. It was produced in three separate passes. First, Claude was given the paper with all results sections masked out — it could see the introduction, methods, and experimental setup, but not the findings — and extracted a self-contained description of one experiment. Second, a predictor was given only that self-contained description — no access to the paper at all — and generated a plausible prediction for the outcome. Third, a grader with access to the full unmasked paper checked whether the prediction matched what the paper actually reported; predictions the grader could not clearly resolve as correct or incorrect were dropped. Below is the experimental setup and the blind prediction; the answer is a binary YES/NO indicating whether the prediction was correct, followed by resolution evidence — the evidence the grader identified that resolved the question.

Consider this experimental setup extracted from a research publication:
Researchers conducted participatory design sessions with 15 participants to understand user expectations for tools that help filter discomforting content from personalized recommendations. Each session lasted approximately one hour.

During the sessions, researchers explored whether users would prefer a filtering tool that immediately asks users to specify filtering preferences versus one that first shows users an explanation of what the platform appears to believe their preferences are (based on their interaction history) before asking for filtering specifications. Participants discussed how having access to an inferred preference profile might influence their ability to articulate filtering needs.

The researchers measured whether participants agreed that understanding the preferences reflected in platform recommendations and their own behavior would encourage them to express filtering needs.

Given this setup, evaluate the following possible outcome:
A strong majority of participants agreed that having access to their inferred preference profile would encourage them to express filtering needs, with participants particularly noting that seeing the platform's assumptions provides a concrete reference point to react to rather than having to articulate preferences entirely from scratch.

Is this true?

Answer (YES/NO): YES